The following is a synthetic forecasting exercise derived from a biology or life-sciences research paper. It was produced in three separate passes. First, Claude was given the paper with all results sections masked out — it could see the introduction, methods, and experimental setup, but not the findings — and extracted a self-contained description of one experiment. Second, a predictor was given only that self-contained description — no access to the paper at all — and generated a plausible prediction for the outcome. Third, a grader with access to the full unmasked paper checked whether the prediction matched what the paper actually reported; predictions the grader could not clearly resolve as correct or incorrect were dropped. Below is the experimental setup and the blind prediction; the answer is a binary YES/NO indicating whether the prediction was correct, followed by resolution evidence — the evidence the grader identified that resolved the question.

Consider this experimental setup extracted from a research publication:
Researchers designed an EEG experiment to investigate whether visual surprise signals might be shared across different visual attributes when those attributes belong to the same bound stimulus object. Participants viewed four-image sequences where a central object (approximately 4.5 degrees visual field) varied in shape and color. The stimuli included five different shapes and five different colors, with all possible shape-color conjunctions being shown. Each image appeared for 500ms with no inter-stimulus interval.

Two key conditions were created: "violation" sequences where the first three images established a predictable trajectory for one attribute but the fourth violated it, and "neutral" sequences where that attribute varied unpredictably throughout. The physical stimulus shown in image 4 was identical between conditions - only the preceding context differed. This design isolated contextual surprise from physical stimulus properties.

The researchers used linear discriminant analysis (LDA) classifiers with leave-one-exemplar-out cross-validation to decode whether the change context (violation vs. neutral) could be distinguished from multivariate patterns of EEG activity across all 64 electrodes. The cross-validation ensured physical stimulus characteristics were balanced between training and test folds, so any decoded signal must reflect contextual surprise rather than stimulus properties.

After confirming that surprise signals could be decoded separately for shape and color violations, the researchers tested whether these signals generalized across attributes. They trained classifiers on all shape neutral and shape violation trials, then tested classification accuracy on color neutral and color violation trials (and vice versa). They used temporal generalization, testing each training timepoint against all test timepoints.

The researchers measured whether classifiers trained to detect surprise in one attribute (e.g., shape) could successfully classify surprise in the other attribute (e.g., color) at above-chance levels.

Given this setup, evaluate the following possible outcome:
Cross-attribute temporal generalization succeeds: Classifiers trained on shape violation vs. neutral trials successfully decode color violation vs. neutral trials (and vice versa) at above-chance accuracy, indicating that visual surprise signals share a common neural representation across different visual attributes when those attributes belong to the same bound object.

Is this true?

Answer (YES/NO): YES